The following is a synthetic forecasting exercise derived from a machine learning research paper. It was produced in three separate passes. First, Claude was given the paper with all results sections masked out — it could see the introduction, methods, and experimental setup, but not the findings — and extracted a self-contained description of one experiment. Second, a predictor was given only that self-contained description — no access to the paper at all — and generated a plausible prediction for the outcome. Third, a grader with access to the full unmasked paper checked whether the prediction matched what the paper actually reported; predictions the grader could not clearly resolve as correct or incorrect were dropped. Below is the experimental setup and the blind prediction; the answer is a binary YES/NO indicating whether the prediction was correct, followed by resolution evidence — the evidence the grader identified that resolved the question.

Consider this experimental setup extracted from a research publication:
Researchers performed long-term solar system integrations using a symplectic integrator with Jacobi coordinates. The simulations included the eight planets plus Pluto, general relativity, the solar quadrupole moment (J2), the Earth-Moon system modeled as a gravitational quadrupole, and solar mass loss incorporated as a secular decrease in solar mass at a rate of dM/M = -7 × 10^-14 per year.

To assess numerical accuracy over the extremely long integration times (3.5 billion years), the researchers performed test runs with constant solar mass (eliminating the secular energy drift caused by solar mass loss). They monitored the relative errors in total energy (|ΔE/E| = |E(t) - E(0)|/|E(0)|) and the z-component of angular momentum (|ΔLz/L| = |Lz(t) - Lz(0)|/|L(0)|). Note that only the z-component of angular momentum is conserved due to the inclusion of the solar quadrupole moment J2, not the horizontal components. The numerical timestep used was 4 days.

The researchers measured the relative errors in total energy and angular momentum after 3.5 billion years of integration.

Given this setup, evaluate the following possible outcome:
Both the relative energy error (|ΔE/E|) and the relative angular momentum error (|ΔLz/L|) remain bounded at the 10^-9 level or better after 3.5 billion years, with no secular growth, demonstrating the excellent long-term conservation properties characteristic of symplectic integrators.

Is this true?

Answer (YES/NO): YES